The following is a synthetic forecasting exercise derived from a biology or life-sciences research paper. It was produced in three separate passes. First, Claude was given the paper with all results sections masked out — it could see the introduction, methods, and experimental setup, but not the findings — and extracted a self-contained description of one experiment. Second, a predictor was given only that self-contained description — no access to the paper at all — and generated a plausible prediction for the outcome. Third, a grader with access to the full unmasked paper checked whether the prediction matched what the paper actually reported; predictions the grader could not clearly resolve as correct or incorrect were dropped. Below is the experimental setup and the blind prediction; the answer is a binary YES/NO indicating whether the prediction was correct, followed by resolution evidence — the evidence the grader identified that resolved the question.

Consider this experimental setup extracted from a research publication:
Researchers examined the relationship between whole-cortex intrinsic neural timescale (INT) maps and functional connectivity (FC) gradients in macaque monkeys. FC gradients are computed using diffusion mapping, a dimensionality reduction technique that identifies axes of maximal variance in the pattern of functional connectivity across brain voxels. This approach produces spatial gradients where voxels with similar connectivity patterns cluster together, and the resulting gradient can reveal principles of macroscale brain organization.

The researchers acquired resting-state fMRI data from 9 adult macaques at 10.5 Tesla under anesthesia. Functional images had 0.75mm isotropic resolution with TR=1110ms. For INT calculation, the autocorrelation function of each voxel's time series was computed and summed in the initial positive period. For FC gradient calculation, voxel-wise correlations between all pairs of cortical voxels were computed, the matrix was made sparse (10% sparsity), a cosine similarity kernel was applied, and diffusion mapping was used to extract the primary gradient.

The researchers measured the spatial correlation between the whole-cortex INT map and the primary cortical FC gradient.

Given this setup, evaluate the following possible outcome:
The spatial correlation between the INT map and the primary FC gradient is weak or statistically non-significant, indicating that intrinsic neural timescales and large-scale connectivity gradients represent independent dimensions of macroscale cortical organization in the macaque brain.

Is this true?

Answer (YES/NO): NO